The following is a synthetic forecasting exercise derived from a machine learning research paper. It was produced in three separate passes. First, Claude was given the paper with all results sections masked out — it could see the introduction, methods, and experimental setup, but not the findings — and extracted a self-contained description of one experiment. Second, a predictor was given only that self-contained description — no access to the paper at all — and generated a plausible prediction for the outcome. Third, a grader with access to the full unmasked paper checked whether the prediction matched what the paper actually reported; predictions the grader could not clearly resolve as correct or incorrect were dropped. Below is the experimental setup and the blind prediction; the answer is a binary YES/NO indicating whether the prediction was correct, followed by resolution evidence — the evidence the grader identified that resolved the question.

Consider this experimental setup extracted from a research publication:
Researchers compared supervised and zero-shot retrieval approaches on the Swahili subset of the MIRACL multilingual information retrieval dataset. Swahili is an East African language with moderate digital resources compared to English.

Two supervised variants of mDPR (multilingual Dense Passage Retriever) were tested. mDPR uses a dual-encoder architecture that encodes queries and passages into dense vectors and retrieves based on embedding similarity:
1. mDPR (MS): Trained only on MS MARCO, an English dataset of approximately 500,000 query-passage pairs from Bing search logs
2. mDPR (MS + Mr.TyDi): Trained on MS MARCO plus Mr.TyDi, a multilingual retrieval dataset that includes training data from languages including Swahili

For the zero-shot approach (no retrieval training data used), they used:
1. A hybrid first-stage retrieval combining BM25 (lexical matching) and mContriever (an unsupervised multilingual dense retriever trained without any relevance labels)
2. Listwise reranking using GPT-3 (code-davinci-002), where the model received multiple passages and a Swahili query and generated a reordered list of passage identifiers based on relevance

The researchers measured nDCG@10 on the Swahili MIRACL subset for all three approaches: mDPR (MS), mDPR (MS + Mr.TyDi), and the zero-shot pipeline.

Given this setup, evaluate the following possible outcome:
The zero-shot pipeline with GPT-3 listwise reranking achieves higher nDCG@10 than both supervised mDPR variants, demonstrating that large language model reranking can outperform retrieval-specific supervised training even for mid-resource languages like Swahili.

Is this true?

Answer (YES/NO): NO